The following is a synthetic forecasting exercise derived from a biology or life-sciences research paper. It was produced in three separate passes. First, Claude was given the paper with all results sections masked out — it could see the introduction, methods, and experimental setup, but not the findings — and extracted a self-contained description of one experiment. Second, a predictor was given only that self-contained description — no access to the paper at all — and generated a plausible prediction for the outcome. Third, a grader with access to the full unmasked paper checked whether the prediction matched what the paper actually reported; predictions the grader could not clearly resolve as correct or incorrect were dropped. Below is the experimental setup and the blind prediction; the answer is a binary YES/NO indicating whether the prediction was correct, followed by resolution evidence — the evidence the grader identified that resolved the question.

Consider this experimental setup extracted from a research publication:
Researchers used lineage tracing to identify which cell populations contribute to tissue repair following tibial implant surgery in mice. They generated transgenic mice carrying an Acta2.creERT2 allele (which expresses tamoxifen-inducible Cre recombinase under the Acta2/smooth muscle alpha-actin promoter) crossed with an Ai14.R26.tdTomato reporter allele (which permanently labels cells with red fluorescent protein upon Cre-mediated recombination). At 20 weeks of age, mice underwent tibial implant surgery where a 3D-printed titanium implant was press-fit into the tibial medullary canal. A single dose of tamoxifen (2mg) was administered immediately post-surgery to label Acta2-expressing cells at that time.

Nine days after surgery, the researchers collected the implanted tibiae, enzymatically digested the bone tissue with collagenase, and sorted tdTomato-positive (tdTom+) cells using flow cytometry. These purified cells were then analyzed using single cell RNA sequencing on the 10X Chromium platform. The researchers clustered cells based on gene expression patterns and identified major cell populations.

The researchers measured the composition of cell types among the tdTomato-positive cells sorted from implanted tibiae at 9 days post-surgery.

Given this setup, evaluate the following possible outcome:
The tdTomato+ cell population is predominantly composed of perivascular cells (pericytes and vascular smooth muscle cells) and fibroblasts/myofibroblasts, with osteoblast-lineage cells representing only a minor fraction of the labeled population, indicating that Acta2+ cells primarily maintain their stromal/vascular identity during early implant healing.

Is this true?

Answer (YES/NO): NO